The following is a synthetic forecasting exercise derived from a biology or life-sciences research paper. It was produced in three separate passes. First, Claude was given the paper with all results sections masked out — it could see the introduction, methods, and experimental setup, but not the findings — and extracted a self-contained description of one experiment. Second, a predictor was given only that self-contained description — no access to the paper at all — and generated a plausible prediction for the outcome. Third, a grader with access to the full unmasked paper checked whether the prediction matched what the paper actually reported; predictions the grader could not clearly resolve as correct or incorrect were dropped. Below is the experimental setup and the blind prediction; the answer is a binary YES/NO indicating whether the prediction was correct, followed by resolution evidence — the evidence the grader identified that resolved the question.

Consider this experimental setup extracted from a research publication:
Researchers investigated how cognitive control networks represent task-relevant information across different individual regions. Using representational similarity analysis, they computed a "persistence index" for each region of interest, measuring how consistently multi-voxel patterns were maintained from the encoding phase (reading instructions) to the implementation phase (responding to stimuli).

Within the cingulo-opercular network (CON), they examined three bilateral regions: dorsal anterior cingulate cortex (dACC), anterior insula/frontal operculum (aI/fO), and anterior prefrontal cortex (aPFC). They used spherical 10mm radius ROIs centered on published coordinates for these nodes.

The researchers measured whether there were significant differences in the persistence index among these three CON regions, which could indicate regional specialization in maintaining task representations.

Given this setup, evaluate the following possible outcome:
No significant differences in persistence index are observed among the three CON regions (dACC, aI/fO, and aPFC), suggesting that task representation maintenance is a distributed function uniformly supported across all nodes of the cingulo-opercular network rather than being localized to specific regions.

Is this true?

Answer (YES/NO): NO